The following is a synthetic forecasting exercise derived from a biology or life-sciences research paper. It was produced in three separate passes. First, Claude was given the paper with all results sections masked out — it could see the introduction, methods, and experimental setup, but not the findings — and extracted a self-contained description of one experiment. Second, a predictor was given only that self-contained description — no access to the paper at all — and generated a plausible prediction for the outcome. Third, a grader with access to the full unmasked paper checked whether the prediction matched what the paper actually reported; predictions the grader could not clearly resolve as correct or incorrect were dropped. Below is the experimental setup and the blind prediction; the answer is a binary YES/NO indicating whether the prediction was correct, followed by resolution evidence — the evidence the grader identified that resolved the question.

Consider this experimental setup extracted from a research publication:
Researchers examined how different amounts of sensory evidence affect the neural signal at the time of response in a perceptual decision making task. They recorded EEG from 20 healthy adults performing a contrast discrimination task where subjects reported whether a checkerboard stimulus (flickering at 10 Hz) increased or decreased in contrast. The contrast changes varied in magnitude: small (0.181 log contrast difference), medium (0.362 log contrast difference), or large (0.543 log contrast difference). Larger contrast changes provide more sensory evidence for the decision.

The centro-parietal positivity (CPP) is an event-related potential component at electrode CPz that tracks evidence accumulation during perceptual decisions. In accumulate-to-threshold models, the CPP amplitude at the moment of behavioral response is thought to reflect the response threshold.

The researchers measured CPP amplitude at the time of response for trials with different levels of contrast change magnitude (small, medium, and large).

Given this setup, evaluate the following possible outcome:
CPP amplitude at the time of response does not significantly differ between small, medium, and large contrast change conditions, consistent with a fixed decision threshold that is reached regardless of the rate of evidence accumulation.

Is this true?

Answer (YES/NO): NO